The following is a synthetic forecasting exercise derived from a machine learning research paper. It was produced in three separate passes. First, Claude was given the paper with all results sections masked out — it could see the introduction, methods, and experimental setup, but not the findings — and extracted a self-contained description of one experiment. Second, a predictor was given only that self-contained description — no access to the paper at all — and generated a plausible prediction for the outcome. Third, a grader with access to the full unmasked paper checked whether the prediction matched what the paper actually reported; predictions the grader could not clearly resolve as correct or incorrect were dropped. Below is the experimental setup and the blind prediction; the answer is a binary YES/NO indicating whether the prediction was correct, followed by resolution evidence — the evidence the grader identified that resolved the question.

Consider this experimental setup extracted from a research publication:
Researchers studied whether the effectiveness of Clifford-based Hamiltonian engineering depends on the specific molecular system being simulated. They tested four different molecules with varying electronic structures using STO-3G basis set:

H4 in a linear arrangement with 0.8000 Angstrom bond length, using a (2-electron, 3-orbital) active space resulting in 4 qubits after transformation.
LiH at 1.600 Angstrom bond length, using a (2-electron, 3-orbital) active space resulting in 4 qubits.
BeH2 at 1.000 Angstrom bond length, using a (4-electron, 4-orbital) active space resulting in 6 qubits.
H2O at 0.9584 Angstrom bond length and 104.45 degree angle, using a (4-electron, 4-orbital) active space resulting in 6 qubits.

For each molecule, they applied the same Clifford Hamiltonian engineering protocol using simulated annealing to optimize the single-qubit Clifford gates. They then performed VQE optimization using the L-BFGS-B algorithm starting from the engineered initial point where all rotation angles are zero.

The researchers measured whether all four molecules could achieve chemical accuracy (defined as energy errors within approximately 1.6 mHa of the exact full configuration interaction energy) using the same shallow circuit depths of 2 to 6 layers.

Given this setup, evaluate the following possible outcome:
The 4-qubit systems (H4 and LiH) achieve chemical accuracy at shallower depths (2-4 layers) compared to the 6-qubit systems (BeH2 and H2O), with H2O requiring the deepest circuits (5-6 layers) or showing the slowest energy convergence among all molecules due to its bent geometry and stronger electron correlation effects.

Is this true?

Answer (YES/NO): NO